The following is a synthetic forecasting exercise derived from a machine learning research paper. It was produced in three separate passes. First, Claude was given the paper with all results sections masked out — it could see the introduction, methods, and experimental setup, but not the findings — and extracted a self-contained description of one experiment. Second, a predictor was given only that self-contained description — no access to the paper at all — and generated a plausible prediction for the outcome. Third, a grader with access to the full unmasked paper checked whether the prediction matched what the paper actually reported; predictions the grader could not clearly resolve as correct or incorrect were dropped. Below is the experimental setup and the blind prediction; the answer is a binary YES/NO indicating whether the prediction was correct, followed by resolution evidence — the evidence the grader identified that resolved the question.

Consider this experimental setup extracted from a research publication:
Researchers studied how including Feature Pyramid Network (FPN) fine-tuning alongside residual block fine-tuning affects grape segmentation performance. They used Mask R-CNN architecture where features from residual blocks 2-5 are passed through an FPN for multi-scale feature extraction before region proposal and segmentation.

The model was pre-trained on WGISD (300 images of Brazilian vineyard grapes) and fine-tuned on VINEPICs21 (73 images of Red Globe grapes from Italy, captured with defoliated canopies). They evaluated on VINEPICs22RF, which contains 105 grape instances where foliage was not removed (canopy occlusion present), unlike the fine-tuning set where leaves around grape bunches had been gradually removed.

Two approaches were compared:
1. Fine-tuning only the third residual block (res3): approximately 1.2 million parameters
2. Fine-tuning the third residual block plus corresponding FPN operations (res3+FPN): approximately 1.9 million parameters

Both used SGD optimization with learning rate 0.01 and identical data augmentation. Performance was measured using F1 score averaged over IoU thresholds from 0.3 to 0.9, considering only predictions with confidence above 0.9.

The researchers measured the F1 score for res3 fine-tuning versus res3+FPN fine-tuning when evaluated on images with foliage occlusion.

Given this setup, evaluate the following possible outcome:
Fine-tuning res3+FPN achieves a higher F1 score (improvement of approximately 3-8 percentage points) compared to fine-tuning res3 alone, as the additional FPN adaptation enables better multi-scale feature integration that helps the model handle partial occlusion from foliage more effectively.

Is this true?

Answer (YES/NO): NO